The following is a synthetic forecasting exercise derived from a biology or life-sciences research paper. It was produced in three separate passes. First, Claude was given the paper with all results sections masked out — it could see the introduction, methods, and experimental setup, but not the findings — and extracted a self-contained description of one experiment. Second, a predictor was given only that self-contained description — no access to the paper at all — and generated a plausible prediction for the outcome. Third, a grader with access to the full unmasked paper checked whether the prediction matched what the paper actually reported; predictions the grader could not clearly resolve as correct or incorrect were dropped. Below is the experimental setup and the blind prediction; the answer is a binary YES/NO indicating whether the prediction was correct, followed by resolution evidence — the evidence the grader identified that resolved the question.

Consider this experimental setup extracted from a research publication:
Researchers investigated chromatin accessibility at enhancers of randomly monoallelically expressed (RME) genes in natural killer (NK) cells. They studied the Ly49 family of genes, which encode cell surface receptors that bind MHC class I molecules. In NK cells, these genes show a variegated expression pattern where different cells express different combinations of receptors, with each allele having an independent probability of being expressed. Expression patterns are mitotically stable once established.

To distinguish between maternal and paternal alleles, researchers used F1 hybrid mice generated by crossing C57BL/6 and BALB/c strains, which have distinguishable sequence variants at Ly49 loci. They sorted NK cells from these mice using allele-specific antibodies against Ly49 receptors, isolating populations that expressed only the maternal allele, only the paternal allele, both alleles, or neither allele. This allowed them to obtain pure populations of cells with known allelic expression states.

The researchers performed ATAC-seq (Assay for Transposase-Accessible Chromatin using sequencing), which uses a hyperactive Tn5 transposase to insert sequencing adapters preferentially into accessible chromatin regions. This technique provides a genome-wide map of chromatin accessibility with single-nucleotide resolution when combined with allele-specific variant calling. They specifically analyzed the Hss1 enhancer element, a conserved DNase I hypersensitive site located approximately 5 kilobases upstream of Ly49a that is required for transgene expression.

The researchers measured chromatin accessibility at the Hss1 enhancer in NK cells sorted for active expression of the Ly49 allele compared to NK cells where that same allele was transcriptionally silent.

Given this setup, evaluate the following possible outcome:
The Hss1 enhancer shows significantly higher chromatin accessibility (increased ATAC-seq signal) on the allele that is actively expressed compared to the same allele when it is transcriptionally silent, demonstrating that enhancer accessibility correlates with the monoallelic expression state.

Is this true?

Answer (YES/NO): NO